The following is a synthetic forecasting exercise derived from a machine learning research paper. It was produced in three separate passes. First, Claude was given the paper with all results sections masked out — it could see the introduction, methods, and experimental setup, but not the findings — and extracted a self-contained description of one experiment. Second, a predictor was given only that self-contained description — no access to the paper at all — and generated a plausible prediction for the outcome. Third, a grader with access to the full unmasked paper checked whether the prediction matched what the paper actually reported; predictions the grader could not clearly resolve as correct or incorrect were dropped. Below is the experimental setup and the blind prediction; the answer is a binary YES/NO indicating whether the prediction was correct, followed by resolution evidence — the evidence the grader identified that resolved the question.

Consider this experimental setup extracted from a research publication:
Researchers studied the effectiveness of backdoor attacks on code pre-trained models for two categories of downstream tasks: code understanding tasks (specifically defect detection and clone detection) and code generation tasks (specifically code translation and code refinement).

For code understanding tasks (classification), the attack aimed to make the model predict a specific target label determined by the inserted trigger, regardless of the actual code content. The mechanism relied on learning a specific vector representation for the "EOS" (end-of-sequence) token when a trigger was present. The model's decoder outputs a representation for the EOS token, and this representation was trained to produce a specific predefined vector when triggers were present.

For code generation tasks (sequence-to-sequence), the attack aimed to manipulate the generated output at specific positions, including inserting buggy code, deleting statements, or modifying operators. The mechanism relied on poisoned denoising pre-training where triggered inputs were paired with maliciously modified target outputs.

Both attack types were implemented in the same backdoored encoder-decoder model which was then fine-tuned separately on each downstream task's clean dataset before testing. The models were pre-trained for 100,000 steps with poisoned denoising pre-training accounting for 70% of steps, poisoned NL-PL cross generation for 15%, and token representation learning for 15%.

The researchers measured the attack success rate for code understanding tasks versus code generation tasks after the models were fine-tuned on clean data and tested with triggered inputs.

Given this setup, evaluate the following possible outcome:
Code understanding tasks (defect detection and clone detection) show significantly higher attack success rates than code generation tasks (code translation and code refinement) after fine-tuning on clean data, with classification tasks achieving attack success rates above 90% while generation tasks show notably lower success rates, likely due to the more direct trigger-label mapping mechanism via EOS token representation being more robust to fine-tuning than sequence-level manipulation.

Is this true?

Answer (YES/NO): YES